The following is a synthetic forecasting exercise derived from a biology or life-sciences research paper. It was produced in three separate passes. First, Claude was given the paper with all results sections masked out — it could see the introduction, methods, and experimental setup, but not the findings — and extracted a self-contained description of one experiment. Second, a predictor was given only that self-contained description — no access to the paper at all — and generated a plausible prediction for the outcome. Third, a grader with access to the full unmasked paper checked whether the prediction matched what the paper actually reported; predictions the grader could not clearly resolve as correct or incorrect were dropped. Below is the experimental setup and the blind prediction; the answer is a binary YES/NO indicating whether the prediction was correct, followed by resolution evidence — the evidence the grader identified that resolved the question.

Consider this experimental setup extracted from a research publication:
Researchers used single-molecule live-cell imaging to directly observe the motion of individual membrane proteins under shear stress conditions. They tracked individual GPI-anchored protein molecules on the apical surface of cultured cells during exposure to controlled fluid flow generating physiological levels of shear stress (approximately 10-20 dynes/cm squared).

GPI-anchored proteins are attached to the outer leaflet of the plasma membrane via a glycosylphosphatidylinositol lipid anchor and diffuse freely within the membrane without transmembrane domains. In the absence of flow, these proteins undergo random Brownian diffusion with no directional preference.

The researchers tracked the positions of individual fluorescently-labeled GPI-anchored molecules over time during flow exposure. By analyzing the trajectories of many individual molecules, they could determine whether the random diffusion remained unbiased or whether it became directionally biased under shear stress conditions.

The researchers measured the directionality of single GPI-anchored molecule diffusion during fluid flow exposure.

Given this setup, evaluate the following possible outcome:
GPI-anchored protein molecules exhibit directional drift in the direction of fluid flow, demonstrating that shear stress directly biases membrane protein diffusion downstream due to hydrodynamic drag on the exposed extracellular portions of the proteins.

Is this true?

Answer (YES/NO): YES